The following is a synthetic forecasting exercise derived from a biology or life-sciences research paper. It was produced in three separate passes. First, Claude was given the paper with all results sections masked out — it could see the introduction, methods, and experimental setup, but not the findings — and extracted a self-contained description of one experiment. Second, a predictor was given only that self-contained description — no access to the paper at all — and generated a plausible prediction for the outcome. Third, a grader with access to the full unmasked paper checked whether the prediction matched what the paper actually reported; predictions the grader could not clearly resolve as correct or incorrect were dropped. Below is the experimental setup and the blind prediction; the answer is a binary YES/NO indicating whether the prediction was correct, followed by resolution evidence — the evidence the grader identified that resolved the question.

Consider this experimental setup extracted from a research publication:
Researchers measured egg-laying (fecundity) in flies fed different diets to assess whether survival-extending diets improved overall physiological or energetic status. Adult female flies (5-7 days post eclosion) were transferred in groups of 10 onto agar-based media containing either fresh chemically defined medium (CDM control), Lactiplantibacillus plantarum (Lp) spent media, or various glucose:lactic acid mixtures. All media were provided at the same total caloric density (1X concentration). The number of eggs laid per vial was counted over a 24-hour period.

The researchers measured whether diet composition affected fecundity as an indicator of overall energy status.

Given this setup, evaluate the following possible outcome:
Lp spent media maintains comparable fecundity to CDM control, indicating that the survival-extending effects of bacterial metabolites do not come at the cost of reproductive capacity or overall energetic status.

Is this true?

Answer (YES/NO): YES